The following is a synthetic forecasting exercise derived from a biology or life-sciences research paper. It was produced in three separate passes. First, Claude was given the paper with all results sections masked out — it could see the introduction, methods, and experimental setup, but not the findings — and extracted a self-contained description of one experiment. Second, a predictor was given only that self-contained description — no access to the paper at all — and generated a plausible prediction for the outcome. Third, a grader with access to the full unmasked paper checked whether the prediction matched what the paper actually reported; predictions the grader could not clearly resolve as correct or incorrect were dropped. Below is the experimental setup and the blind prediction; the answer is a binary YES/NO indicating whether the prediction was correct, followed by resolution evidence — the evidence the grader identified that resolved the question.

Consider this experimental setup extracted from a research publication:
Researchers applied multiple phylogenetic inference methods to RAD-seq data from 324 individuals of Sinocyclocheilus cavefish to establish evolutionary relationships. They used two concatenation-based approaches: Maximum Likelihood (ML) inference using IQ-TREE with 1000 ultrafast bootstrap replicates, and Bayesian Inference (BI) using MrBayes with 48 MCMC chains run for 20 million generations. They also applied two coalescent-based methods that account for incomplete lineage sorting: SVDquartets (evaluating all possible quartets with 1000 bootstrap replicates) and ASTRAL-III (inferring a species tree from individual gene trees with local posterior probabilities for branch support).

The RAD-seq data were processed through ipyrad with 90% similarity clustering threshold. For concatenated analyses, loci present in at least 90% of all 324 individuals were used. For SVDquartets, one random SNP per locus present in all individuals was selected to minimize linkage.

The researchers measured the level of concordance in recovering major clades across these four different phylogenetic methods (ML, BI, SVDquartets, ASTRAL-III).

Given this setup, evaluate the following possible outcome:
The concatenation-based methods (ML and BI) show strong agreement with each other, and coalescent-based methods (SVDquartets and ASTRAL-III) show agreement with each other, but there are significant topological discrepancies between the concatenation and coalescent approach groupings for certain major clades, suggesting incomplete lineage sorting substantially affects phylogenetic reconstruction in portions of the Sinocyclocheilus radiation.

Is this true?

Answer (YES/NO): NO